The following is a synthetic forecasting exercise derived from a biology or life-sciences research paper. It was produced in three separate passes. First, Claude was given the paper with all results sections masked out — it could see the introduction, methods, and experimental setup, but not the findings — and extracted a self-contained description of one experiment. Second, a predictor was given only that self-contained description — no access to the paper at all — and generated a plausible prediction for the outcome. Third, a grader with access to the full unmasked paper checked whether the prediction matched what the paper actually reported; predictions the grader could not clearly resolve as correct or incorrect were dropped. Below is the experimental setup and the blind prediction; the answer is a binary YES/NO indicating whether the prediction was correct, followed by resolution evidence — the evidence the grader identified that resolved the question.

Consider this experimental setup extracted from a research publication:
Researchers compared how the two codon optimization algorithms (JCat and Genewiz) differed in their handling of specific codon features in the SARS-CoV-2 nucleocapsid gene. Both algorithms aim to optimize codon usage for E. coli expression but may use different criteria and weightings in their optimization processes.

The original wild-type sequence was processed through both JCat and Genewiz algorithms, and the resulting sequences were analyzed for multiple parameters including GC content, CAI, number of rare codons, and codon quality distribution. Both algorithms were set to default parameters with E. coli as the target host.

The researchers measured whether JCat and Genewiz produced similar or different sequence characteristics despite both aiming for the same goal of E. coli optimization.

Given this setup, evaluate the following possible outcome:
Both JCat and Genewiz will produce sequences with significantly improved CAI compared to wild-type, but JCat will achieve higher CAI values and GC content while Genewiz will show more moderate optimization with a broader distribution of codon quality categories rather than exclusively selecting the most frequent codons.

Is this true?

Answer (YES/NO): NO